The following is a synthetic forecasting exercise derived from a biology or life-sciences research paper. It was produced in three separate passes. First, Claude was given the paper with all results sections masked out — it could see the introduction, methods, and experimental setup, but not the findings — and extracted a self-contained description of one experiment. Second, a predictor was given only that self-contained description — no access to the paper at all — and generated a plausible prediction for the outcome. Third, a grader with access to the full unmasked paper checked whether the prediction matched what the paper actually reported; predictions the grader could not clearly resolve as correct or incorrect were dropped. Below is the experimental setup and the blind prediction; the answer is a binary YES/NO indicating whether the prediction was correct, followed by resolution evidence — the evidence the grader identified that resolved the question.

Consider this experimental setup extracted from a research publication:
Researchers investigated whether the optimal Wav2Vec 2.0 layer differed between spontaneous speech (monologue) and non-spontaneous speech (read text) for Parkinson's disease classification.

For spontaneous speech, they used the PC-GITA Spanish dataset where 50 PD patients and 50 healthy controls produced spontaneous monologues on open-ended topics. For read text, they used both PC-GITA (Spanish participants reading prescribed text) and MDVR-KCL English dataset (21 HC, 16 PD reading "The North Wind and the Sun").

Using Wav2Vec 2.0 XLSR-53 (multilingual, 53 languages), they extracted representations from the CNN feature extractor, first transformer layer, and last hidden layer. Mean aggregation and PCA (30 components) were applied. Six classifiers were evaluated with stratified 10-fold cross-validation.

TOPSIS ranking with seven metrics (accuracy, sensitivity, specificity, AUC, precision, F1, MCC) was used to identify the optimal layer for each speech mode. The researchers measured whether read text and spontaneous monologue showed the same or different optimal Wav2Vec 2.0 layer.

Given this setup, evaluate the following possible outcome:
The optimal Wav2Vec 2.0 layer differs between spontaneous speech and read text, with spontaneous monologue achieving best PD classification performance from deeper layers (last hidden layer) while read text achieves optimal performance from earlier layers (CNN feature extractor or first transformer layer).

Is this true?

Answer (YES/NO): NO